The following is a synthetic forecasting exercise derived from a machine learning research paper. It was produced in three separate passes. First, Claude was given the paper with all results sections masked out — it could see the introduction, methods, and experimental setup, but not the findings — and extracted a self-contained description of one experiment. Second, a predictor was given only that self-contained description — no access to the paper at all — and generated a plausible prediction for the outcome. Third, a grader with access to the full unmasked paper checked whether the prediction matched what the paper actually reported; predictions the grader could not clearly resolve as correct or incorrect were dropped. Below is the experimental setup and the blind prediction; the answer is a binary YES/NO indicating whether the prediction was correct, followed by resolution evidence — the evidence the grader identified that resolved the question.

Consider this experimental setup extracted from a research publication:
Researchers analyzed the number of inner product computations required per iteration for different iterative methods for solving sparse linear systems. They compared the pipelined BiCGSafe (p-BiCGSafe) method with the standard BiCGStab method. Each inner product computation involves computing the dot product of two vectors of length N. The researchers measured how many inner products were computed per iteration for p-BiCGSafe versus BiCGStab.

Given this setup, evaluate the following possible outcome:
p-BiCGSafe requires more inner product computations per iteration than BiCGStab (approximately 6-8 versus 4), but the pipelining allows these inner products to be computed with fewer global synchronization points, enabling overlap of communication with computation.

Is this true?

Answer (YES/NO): NO